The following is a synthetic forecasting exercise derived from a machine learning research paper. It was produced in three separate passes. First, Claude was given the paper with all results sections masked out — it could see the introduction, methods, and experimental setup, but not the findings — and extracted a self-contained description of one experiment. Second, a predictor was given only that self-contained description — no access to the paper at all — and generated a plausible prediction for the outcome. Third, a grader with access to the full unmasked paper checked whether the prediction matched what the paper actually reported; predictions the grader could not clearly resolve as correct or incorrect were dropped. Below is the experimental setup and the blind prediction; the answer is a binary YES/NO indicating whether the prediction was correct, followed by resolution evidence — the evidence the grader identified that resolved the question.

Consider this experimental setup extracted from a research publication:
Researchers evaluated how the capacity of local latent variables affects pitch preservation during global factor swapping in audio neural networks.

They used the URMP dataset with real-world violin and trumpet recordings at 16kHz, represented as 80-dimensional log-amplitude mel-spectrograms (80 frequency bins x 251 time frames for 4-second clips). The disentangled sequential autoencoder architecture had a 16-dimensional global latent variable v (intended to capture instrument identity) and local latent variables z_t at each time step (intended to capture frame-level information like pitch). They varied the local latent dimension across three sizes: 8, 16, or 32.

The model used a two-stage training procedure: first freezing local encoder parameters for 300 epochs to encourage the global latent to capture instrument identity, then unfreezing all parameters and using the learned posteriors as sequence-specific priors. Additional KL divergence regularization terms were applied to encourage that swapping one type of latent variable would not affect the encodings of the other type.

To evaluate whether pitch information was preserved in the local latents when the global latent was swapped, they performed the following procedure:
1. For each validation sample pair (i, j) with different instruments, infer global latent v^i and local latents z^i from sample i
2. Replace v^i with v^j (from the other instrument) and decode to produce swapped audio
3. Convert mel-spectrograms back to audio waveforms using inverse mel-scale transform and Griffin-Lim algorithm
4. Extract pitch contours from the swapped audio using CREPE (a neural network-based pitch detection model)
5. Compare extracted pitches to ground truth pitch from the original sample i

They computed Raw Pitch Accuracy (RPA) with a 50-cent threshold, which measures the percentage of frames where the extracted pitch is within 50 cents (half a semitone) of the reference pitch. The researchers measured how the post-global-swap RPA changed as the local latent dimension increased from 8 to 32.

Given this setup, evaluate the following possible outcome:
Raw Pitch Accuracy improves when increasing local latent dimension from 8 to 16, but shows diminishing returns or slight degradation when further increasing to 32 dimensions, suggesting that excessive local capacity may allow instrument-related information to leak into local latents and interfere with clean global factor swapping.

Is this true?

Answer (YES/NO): NO